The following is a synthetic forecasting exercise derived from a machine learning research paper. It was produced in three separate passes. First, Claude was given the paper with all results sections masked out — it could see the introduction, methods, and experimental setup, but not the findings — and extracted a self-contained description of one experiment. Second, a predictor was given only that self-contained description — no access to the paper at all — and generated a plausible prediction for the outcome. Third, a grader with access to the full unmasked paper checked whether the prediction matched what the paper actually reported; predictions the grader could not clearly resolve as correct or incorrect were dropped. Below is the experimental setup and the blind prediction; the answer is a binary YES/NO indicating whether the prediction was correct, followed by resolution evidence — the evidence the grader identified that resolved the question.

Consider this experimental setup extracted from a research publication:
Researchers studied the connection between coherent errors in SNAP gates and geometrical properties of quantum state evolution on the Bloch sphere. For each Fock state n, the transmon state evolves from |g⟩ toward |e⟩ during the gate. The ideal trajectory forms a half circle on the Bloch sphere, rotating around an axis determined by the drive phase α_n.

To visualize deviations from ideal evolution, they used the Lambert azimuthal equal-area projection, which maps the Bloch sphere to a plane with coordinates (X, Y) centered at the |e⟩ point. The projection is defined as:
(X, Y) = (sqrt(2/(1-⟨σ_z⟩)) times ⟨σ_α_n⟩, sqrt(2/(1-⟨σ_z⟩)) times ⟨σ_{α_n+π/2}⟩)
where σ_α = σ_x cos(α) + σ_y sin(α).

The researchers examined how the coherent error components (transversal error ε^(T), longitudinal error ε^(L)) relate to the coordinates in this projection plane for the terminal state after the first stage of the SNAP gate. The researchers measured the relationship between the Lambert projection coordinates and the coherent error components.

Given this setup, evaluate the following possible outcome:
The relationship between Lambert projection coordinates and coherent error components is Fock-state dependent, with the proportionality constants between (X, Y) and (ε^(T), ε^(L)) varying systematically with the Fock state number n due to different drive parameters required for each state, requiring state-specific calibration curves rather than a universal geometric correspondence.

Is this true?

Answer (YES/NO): NO